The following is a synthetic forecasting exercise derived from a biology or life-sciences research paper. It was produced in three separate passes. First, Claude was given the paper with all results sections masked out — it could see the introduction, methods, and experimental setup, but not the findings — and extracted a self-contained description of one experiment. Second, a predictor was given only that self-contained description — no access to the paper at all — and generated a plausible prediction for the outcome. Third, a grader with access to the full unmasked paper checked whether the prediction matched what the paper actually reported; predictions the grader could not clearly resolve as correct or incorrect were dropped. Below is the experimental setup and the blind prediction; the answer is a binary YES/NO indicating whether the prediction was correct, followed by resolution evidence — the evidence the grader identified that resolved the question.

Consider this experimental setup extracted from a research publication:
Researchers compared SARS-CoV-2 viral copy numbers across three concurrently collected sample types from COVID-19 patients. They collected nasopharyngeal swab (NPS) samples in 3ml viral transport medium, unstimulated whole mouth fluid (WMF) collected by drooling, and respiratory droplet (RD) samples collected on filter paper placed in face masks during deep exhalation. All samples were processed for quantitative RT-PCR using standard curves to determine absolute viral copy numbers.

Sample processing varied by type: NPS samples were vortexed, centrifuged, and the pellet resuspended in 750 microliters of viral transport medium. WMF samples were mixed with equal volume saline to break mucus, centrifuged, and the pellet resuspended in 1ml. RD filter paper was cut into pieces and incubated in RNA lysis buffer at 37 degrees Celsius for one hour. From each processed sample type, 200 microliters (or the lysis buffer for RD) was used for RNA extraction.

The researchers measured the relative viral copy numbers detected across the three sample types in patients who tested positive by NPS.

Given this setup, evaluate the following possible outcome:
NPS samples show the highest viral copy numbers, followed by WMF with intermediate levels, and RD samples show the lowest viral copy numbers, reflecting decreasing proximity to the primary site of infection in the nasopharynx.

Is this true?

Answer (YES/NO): YES